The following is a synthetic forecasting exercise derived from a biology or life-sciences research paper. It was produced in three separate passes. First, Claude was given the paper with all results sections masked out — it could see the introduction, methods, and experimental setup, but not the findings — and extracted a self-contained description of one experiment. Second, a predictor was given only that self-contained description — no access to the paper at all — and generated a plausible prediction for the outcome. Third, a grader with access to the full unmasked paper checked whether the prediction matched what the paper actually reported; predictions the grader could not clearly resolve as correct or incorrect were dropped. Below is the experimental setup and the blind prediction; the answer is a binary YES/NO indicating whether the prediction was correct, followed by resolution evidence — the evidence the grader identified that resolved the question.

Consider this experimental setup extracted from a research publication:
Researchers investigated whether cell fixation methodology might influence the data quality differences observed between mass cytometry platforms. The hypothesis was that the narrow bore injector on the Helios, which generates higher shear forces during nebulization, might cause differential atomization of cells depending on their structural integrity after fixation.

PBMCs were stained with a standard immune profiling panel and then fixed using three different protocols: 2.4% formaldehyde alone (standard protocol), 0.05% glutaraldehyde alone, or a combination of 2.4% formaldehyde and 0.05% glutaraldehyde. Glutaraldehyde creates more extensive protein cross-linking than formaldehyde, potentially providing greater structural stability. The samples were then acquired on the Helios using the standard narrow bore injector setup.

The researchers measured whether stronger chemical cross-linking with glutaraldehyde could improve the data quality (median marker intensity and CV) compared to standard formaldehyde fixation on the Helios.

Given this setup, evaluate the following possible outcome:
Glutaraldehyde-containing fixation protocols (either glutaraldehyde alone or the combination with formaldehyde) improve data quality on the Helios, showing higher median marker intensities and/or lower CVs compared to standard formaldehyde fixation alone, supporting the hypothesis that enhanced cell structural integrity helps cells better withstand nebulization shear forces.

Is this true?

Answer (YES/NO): NO